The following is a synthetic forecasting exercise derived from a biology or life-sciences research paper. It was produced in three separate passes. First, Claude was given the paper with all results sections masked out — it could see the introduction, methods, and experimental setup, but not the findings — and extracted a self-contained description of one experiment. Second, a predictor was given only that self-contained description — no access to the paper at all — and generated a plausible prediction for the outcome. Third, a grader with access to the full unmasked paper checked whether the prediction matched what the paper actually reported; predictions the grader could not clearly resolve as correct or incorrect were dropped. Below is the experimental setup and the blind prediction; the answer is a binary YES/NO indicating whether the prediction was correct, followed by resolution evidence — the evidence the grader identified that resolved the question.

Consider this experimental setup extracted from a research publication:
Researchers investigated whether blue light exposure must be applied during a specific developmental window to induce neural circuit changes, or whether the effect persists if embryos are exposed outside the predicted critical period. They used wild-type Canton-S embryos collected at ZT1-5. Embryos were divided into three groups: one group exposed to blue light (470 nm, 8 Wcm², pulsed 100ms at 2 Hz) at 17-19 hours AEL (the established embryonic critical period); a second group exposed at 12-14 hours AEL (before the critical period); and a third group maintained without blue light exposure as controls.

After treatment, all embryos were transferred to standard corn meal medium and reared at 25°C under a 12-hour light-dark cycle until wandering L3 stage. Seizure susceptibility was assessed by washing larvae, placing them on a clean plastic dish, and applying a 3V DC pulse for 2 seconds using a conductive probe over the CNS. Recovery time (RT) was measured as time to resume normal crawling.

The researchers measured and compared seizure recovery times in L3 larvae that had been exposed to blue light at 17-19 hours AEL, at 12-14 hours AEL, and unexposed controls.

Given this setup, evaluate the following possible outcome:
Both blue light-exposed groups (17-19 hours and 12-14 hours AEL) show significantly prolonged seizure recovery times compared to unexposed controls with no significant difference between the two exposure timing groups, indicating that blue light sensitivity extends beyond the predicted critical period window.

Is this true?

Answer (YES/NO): NO